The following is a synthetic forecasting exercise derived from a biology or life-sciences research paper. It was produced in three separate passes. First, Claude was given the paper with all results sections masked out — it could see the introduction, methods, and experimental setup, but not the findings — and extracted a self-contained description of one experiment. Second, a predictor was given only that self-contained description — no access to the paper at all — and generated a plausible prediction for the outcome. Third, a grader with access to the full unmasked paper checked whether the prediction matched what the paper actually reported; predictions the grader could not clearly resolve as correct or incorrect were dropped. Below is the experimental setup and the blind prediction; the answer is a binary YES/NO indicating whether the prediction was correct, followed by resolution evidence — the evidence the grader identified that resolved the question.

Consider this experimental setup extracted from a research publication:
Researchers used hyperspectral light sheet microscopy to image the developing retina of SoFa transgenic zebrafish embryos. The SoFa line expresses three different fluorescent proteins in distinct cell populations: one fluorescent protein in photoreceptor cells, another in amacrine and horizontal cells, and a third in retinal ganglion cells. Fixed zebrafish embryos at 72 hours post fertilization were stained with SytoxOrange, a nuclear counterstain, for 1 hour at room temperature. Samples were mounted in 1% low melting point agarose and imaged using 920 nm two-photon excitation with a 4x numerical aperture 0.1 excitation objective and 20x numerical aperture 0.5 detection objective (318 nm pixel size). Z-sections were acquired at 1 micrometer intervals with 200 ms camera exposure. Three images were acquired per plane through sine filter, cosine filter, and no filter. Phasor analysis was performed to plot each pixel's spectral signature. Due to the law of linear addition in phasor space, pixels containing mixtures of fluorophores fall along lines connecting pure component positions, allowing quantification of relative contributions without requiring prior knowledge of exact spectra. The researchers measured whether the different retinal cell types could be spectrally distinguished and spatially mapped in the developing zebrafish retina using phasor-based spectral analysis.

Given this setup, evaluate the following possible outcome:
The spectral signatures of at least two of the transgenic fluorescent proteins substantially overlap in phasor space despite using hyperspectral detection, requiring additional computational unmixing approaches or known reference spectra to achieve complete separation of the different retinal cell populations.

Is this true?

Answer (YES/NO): NO